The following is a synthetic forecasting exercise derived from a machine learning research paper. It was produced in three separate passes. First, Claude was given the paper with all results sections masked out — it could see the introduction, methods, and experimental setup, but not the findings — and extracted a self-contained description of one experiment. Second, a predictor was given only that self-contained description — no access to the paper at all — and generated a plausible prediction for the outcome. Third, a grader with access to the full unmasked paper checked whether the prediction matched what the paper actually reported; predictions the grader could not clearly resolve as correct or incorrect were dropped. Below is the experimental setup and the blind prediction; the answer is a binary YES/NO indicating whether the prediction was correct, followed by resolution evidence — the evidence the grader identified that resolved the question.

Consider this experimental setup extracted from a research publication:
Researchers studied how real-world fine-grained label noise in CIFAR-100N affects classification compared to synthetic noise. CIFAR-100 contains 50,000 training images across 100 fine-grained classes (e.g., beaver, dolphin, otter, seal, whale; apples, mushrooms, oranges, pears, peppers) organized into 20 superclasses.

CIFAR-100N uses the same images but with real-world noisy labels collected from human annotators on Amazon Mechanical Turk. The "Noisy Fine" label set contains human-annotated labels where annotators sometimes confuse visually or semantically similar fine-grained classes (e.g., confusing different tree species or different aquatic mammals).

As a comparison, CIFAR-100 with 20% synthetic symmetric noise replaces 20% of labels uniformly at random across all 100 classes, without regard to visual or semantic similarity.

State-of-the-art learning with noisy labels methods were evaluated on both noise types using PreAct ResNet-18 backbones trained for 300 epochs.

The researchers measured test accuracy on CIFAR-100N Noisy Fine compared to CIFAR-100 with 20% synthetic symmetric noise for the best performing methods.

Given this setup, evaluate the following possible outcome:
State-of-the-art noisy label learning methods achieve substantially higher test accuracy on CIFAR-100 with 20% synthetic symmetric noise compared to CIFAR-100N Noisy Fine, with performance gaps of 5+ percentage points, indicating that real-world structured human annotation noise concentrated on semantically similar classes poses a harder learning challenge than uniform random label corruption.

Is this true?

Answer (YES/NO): NO